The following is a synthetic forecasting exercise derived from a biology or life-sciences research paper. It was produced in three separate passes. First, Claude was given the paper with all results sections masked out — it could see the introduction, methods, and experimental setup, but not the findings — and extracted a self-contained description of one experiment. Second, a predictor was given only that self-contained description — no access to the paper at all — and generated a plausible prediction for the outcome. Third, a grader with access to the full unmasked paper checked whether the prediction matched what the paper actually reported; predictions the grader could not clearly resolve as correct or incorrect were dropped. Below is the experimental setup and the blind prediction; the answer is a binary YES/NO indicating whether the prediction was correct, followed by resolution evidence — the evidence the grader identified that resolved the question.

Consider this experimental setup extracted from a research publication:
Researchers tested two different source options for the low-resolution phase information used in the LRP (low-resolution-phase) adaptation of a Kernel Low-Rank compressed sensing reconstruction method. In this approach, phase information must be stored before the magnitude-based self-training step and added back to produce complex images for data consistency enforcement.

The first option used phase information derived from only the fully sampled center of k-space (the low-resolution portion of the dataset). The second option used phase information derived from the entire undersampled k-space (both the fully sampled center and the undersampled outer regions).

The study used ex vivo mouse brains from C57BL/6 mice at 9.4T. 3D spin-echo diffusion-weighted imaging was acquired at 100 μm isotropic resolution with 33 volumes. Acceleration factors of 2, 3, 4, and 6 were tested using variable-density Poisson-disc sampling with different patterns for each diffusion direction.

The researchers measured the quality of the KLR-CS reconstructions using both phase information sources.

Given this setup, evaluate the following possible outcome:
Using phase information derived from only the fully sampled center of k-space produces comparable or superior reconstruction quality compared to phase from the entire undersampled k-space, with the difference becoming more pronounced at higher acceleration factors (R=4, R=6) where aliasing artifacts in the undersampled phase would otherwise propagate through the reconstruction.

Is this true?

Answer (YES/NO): YES